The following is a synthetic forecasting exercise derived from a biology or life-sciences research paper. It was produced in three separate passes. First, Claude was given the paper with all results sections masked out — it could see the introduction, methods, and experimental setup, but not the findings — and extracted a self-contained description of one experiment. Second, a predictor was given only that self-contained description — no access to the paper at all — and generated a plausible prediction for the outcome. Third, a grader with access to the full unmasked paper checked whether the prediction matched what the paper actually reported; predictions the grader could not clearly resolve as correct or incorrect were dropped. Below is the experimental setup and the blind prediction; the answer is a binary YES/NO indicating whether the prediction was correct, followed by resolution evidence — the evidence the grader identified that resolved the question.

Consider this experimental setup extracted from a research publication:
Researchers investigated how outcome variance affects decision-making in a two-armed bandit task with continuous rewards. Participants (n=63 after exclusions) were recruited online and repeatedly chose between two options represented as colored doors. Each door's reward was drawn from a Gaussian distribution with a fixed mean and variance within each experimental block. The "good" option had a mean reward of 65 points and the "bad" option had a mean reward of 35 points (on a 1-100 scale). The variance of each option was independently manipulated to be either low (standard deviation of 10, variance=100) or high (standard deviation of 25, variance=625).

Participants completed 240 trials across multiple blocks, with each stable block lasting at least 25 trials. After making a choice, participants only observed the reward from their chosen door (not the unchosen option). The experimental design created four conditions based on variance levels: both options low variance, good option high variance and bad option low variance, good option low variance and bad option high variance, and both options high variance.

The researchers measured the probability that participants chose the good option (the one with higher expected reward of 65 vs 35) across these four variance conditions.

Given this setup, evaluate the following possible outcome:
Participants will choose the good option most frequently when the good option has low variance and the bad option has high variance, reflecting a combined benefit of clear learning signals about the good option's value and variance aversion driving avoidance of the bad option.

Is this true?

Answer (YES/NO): NO